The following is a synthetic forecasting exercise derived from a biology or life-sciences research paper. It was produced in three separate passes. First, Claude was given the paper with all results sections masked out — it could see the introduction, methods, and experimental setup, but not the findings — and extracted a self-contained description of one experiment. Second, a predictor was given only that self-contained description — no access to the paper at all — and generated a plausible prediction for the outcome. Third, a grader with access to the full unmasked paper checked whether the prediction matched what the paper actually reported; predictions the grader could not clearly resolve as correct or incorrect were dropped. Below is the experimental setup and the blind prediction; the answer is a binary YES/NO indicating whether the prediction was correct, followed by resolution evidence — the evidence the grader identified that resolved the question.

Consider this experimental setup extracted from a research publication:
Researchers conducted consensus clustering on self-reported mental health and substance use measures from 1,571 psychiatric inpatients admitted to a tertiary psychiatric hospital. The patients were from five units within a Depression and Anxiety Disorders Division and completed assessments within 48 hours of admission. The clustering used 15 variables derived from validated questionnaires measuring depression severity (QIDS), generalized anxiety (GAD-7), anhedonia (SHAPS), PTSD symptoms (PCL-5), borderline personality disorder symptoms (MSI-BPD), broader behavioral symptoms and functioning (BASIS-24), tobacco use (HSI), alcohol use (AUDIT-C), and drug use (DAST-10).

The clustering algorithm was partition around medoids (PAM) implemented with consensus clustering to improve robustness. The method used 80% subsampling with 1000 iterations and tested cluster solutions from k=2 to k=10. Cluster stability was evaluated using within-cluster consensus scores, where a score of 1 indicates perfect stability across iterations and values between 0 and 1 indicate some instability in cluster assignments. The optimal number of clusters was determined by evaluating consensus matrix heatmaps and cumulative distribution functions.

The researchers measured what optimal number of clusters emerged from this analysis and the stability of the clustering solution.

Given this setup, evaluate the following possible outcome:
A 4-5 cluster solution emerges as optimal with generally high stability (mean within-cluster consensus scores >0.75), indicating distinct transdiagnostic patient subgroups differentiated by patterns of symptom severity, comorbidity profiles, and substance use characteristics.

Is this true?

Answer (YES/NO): NO